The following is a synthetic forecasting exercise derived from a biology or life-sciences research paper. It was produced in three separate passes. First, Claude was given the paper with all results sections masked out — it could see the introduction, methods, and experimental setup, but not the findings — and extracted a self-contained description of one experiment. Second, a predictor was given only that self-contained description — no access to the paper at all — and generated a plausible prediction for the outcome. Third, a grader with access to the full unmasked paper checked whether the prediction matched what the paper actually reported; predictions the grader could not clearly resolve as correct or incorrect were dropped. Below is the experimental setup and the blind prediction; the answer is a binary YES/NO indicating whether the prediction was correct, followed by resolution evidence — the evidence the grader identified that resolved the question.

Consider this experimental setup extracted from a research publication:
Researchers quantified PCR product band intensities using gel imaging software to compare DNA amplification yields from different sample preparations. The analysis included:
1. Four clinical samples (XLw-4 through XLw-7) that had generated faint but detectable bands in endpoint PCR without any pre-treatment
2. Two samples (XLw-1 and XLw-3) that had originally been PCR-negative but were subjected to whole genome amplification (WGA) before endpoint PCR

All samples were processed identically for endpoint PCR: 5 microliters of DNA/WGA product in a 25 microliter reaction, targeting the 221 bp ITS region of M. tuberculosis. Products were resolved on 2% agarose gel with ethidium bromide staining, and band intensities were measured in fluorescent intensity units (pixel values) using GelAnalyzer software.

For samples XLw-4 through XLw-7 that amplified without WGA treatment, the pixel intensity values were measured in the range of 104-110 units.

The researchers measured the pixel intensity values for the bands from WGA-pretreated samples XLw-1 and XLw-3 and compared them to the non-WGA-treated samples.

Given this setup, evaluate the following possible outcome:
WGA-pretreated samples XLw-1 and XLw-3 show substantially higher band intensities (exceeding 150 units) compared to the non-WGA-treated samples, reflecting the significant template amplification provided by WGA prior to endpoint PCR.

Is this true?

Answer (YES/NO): YES